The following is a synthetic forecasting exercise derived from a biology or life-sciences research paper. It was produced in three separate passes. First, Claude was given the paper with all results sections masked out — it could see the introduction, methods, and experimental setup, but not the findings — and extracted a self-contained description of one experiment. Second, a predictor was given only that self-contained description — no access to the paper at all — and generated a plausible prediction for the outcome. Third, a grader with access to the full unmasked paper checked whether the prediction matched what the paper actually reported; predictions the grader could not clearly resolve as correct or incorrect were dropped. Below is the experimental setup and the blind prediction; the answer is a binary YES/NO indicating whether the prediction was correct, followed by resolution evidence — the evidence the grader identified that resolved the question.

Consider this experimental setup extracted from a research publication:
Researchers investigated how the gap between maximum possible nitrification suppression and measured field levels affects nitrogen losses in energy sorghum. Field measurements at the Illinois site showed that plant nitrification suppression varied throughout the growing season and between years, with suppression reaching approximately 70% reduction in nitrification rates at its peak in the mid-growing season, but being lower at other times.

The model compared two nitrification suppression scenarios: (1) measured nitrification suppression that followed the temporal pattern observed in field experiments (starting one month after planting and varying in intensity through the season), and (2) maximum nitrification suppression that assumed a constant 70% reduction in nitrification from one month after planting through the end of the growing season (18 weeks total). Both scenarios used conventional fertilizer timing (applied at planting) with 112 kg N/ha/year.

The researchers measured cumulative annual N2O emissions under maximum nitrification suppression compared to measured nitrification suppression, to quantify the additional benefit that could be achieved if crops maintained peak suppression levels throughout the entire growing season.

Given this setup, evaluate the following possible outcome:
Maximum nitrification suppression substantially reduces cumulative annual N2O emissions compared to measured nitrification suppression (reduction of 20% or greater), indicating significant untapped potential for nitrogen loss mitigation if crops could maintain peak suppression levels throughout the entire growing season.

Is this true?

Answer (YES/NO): NO